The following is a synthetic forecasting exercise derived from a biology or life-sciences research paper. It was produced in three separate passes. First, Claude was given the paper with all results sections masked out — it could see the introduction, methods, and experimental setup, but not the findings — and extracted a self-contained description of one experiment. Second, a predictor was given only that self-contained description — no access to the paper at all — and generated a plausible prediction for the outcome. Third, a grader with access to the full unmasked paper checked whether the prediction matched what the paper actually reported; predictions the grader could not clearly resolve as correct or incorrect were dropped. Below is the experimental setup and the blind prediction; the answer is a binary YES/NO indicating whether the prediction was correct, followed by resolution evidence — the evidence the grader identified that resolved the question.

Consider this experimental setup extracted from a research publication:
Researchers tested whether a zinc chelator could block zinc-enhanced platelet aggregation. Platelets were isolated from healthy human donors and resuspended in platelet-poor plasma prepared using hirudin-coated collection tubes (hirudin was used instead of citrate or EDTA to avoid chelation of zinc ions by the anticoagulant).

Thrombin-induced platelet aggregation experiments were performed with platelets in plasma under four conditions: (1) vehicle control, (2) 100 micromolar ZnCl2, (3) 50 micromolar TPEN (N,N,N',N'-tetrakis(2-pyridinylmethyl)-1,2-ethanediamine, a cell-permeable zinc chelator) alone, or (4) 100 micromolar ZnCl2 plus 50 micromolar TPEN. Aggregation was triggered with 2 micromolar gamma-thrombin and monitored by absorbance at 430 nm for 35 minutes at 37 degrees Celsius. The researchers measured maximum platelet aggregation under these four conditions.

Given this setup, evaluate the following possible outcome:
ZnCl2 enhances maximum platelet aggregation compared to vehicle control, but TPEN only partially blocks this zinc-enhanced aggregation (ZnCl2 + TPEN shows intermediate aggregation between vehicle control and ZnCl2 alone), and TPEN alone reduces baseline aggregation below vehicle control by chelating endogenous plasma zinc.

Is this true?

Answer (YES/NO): NO